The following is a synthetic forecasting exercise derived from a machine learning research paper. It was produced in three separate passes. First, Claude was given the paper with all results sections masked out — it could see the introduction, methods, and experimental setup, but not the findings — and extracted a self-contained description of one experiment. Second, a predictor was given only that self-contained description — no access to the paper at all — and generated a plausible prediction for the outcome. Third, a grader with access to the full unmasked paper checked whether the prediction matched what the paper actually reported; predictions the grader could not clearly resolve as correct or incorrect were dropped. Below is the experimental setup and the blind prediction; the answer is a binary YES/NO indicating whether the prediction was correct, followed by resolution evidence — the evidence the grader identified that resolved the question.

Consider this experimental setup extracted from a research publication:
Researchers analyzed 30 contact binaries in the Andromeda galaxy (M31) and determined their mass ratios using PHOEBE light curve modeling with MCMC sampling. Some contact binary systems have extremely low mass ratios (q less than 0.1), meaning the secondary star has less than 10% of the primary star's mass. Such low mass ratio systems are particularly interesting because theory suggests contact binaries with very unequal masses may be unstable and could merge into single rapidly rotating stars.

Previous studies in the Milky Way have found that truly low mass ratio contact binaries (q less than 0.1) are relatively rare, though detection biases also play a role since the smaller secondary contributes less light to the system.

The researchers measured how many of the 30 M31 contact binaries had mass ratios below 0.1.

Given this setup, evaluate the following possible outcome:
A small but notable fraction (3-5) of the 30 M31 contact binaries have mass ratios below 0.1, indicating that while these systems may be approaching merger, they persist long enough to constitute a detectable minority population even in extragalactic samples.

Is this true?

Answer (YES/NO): NO